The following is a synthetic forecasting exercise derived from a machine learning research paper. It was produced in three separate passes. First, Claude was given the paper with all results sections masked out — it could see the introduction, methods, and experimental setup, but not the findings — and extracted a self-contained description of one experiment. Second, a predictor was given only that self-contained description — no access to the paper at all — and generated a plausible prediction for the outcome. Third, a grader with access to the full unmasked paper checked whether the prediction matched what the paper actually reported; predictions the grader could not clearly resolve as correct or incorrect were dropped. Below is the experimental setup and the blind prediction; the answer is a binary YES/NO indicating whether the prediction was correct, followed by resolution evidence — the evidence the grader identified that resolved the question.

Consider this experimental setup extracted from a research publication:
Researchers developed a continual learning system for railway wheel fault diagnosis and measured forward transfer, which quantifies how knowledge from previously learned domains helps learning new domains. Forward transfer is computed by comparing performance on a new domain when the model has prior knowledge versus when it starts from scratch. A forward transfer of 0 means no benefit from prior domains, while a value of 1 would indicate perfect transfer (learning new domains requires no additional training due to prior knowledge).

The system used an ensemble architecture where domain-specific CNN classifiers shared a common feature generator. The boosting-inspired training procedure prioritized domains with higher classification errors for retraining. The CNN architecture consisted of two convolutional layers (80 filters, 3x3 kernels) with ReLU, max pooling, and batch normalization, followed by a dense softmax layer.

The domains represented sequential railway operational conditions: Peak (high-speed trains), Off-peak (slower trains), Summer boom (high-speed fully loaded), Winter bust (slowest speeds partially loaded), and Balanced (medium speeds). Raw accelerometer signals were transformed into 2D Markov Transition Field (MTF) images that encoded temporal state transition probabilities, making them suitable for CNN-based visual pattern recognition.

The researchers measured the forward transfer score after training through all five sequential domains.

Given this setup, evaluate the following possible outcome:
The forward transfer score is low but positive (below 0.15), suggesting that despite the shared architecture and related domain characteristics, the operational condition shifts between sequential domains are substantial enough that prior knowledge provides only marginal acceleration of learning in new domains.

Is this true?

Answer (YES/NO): NO